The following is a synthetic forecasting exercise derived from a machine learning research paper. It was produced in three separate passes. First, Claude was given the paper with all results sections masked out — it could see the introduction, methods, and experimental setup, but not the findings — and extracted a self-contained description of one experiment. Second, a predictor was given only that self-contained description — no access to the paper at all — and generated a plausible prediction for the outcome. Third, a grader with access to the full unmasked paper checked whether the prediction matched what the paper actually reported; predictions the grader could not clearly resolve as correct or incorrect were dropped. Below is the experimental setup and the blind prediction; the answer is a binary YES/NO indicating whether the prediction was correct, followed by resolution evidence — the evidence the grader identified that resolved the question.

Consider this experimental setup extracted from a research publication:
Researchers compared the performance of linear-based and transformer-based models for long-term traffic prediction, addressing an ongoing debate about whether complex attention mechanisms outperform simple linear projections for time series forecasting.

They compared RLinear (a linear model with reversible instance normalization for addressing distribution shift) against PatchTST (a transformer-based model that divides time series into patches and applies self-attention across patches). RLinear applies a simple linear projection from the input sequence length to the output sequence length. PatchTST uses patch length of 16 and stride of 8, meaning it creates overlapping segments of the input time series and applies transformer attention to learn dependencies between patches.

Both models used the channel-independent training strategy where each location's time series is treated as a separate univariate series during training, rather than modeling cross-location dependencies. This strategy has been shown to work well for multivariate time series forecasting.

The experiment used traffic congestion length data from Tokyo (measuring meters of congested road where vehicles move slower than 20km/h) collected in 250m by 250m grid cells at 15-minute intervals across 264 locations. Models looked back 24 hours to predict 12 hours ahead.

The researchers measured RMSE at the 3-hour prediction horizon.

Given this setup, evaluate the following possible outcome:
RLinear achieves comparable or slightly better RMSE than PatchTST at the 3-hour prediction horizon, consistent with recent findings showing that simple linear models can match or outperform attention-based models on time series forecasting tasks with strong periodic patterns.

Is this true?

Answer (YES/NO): YES